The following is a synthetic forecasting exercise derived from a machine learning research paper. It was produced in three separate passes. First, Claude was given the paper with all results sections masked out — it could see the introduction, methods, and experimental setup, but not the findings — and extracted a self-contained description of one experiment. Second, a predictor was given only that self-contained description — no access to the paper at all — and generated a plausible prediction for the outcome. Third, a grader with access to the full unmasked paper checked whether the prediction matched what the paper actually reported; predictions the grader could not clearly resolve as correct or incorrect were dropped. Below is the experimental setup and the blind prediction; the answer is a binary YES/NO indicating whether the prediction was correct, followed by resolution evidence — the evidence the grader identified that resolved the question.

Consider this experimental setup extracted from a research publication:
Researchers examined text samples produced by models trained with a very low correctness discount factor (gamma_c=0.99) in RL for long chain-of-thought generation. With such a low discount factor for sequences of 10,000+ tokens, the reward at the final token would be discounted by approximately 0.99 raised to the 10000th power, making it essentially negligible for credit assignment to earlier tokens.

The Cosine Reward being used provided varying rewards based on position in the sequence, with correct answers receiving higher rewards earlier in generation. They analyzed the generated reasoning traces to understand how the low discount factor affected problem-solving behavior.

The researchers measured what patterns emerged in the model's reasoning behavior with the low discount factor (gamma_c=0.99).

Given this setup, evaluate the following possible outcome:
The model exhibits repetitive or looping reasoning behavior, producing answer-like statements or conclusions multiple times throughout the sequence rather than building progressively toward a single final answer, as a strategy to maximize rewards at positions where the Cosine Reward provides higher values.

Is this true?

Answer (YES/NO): NO